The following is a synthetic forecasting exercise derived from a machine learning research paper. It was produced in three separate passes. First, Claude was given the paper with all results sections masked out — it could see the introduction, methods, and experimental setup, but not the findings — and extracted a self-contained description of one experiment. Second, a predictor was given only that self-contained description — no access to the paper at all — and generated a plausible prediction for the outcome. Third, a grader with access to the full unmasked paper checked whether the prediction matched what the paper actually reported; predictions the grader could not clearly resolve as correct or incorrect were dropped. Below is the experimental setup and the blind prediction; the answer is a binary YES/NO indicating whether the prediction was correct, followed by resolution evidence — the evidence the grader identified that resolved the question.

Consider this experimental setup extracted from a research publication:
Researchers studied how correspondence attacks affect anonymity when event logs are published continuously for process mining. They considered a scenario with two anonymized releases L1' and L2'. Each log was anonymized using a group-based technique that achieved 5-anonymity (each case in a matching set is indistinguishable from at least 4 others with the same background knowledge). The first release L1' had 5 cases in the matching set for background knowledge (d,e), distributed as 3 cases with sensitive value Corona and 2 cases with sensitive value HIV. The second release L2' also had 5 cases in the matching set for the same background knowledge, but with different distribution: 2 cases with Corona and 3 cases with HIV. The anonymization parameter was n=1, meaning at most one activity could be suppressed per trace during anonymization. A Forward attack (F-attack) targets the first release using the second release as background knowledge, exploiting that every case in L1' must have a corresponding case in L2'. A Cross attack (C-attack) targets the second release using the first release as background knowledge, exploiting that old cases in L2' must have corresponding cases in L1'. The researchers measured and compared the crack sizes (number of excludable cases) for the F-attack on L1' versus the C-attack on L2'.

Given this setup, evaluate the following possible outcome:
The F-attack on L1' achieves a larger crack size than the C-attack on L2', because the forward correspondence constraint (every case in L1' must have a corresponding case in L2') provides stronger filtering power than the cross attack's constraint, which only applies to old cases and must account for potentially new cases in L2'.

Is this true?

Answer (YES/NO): NO